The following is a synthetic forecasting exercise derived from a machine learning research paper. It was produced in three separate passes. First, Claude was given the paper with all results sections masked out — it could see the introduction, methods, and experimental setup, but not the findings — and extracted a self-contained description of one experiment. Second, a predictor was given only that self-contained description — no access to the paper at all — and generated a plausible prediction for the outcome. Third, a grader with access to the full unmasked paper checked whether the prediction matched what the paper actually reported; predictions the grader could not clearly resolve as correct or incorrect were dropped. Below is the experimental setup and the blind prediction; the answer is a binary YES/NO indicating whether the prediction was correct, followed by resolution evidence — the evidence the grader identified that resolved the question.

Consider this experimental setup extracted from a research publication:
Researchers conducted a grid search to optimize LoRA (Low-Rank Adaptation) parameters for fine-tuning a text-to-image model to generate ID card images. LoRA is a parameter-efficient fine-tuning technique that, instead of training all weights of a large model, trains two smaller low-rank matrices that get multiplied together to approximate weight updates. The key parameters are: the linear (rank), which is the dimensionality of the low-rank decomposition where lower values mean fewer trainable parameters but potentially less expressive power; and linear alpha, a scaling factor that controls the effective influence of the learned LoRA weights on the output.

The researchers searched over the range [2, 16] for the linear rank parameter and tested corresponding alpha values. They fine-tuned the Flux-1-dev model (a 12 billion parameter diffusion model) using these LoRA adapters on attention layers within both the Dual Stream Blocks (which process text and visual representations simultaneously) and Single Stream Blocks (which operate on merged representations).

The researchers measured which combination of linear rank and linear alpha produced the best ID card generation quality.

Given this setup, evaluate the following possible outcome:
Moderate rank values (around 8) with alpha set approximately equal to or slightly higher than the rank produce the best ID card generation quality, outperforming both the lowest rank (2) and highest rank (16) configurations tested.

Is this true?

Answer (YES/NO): NO